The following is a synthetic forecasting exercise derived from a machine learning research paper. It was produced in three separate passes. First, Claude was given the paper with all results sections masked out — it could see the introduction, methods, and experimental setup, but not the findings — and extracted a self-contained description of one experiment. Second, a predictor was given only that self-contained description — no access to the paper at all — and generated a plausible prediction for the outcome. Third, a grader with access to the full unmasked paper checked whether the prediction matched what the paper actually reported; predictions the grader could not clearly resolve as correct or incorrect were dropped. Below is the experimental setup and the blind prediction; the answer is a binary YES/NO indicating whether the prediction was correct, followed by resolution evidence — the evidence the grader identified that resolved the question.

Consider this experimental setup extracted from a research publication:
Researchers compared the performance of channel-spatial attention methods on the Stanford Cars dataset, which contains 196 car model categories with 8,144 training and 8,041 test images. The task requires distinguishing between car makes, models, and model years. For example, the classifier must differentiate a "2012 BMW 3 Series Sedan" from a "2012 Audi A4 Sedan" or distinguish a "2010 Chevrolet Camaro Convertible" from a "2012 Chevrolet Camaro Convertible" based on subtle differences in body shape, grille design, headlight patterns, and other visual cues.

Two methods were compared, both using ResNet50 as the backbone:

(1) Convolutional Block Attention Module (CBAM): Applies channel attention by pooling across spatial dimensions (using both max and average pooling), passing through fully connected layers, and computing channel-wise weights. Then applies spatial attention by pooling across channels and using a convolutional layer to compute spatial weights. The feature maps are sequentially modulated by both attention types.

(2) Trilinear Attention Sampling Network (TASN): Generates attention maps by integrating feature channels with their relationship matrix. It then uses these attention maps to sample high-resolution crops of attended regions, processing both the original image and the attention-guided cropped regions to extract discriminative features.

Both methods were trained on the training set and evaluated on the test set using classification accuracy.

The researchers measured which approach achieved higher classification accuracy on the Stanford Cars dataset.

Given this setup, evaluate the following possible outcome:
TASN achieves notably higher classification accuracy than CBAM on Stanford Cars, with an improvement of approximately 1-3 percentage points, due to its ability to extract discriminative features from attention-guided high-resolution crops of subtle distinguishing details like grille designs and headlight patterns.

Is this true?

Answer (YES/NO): NO